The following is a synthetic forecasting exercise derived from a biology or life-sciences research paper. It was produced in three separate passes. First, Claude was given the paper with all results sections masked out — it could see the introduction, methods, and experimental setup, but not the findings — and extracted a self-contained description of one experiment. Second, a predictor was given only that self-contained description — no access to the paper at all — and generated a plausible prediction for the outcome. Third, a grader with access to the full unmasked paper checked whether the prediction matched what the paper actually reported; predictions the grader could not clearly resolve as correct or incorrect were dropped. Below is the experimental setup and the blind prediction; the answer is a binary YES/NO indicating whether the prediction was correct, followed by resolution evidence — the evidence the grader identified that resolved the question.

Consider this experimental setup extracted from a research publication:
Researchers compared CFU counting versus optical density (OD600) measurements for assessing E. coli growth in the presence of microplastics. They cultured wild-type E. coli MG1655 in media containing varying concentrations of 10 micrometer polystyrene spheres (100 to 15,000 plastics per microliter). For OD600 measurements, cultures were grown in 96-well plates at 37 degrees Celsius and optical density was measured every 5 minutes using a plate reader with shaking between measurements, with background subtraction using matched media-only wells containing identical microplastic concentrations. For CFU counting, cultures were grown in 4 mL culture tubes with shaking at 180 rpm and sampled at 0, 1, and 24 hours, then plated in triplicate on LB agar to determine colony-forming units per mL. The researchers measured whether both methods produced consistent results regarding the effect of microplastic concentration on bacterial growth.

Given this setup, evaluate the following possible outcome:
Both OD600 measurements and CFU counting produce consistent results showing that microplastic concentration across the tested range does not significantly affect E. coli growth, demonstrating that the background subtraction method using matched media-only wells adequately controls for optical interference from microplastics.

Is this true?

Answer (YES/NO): NO